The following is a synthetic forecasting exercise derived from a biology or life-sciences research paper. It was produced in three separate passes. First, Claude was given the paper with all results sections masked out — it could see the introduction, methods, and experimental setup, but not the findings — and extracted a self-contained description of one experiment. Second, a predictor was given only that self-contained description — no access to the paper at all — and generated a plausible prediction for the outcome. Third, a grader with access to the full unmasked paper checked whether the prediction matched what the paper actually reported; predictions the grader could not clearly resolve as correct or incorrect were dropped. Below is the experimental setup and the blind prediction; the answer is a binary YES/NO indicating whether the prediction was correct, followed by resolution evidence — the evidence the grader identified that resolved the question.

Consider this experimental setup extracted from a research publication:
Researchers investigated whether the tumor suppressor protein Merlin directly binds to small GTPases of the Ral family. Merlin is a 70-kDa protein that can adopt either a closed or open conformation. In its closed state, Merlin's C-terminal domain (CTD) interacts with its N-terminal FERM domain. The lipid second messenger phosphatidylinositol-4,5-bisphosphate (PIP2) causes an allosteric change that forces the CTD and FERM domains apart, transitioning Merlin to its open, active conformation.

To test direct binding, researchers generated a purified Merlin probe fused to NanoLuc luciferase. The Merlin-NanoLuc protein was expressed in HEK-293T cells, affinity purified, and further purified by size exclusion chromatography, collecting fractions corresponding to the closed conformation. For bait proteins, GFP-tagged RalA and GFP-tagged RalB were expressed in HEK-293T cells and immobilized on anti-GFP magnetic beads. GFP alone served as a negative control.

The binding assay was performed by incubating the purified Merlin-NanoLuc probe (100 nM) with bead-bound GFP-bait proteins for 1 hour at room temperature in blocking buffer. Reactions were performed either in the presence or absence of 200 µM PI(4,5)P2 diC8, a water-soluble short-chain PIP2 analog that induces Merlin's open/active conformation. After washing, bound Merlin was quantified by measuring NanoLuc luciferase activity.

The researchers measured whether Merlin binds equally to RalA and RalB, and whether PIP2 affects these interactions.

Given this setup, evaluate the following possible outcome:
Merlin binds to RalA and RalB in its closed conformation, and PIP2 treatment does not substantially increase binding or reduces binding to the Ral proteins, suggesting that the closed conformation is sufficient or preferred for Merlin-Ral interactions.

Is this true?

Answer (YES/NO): NO